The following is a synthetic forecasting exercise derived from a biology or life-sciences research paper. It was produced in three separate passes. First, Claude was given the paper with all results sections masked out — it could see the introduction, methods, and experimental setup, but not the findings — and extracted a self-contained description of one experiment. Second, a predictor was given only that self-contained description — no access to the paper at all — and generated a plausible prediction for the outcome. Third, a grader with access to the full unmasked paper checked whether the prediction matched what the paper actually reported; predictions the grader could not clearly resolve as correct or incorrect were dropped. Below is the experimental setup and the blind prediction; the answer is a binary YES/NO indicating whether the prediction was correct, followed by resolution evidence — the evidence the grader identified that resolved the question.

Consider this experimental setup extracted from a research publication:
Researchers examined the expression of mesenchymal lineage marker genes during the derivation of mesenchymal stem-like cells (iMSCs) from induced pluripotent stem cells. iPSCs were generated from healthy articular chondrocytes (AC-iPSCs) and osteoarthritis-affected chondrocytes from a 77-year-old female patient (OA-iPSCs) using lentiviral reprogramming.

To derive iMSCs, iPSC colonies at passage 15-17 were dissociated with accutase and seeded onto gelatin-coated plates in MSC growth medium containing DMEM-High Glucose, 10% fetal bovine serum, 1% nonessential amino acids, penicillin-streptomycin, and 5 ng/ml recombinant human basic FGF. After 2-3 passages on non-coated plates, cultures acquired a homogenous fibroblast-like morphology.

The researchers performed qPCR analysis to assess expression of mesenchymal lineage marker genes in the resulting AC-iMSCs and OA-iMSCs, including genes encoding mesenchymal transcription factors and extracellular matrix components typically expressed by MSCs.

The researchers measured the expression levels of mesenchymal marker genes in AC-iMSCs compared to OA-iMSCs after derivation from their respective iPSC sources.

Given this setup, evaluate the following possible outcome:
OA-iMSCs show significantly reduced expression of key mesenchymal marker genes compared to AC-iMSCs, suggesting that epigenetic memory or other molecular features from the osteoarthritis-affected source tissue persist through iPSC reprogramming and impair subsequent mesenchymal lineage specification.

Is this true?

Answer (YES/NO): NO